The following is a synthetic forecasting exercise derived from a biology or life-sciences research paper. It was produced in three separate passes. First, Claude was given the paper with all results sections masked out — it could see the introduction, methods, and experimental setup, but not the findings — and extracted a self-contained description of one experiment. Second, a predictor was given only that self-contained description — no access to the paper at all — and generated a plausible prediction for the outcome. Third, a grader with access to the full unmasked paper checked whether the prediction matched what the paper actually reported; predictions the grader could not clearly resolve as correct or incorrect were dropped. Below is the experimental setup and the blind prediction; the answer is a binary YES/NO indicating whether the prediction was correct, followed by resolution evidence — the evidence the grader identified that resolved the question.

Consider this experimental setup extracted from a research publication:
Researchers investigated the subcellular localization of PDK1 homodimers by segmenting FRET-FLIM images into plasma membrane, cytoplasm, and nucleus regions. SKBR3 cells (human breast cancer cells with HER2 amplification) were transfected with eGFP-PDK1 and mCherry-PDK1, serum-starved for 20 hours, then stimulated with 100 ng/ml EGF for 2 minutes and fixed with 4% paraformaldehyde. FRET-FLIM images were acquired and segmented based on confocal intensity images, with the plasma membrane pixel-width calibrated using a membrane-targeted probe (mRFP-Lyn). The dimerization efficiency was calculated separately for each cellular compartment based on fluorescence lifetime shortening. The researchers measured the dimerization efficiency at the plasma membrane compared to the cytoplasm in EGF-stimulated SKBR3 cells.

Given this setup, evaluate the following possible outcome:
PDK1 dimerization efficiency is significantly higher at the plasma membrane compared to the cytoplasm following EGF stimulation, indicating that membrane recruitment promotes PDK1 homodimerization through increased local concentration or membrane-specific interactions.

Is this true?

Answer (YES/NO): YES